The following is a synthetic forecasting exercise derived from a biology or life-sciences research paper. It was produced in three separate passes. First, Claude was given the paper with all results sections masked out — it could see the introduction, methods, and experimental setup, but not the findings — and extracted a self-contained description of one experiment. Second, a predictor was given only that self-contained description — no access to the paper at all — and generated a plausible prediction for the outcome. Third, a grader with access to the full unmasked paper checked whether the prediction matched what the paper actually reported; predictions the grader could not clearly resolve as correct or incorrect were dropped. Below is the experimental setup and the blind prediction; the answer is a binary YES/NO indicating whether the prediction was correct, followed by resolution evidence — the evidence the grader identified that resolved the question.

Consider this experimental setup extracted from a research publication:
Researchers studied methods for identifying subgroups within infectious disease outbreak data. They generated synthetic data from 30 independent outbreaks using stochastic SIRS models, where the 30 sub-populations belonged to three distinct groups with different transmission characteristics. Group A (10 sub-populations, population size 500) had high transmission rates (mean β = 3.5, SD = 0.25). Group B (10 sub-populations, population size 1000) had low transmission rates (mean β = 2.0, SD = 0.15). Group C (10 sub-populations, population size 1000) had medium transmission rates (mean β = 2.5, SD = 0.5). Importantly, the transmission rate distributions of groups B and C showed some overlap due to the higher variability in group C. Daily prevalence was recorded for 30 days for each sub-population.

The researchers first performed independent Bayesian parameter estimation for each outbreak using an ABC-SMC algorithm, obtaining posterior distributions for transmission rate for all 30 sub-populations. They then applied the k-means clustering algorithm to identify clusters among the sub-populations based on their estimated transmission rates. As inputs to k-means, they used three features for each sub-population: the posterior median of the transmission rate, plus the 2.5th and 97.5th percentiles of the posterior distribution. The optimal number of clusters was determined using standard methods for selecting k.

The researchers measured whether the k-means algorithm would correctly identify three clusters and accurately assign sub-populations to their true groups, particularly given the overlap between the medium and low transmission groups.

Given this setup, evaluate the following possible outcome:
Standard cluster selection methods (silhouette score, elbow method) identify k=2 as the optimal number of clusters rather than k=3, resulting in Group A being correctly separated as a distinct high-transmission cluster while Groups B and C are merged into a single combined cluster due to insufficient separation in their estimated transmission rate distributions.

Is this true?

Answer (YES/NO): NO